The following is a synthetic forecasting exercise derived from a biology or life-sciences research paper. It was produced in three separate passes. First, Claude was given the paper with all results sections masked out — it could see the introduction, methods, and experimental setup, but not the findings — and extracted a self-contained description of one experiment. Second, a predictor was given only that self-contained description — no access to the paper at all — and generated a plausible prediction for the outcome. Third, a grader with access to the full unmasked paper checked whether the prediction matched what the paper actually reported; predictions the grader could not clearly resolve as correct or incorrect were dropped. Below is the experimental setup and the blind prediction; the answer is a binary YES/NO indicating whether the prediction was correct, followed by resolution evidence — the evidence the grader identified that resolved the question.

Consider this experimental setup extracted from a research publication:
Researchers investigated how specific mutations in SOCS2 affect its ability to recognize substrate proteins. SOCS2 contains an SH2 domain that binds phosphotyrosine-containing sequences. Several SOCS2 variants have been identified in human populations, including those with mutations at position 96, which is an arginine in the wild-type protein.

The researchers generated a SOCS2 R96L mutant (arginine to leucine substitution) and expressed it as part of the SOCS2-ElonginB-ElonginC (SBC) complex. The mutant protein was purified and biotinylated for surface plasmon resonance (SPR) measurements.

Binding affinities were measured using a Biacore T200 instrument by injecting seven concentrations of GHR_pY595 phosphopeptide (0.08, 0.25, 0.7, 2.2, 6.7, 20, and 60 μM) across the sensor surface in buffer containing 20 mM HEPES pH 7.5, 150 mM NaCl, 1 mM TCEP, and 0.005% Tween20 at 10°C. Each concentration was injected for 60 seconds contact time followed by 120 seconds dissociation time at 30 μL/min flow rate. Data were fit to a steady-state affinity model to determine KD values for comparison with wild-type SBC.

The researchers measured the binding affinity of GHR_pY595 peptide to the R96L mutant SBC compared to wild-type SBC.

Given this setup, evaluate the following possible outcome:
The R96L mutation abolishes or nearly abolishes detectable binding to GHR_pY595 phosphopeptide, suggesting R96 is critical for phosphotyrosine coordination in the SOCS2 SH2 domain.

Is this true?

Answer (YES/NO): YES